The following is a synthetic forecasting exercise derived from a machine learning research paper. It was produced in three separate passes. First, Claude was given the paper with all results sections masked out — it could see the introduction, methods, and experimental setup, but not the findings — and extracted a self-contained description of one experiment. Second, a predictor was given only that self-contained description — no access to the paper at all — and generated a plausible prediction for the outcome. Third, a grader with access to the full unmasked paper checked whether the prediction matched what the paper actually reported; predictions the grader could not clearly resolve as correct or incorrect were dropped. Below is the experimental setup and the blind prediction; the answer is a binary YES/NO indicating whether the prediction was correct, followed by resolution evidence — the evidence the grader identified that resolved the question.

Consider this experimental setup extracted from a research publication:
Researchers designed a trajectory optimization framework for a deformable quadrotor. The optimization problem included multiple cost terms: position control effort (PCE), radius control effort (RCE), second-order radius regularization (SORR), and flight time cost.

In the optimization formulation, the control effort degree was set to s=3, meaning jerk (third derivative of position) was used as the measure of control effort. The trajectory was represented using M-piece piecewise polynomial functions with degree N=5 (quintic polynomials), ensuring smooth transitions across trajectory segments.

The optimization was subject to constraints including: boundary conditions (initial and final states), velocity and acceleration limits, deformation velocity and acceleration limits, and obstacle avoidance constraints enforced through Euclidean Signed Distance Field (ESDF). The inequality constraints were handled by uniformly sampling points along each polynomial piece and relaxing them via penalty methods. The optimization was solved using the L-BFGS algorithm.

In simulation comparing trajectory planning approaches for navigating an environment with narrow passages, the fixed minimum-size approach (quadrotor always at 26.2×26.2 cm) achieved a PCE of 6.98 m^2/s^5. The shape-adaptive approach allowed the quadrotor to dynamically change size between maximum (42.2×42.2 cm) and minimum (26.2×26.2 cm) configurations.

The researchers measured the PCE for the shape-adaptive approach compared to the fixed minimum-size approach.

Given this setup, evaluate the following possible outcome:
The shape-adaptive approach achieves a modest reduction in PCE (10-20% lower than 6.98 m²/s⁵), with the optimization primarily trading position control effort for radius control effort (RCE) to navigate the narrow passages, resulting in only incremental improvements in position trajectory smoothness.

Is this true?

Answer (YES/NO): NO